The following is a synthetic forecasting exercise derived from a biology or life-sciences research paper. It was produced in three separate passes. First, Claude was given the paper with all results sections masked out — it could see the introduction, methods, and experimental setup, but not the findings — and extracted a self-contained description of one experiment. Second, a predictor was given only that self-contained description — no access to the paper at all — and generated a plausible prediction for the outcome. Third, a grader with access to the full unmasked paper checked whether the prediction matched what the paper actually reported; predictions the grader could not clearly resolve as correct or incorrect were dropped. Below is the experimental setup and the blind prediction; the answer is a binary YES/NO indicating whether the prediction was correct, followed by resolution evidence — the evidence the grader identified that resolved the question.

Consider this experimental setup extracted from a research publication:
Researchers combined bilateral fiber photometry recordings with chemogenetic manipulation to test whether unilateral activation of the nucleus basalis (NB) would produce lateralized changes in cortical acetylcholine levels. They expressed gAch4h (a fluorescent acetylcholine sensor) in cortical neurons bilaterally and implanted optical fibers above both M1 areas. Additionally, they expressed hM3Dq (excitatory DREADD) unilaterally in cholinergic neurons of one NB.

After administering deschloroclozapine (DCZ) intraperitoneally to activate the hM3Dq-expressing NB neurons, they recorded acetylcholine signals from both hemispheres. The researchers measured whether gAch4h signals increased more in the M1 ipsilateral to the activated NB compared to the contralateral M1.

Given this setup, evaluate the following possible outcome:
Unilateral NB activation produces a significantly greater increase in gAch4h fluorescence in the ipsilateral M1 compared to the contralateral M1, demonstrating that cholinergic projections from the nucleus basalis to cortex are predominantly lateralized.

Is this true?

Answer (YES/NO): YES